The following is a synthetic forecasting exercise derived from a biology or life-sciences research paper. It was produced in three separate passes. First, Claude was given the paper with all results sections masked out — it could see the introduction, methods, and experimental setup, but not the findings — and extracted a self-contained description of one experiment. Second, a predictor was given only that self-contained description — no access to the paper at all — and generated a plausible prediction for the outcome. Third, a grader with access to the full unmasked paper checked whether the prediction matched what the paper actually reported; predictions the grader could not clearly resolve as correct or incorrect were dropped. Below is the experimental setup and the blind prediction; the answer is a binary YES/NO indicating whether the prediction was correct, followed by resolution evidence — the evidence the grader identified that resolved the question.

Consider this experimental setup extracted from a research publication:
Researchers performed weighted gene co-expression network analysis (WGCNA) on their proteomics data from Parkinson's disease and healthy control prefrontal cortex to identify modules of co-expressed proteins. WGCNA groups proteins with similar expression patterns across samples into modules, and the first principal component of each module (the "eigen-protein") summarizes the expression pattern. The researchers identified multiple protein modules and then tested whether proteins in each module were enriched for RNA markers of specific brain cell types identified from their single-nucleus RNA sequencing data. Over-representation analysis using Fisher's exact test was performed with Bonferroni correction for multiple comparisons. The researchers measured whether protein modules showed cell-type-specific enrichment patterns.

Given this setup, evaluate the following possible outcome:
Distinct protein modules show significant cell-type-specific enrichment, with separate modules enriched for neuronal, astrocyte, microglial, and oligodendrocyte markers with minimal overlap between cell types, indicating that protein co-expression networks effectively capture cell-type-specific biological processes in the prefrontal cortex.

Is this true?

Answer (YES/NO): YES